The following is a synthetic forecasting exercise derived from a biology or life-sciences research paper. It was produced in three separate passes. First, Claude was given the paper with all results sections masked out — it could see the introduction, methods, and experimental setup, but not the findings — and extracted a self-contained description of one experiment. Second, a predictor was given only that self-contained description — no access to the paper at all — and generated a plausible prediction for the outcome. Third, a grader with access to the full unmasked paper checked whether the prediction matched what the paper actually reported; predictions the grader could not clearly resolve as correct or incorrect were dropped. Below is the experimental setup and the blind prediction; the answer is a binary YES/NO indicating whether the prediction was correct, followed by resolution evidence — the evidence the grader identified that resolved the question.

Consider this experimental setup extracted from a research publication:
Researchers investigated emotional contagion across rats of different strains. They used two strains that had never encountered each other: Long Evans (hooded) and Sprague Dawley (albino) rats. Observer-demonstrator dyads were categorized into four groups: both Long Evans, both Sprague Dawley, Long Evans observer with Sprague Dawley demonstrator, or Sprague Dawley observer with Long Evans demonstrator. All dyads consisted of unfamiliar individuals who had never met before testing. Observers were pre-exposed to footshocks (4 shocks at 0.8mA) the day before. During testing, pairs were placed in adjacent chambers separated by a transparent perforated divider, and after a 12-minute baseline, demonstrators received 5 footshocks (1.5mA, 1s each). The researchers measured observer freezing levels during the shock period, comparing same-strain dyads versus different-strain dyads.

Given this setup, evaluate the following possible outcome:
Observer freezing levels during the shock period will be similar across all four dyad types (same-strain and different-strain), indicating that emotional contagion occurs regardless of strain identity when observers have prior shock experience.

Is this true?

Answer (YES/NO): YES